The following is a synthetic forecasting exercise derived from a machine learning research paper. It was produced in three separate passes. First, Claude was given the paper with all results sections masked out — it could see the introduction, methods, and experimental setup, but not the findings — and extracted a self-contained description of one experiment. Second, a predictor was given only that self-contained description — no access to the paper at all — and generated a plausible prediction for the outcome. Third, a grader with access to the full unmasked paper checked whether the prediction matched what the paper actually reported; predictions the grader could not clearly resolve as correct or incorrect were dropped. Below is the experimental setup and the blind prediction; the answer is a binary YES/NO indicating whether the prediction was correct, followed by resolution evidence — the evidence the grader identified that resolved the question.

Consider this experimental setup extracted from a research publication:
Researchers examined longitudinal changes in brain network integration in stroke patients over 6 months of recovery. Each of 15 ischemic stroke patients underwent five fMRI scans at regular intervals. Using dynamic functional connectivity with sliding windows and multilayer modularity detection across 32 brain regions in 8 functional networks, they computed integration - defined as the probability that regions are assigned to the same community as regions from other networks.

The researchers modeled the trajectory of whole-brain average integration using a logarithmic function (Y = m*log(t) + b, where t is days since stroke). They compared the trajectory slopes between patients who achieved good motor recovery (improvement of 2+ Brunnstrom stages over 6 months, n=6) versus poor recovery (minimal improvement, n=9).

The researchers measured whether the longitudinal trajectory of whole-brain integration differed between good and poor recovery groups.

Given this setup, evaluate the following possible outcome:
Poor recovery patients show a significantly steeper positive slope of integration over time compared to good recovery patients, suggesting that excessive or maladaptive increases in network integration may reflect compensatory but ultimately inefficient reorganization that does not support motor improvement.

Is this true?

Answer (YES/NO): NO